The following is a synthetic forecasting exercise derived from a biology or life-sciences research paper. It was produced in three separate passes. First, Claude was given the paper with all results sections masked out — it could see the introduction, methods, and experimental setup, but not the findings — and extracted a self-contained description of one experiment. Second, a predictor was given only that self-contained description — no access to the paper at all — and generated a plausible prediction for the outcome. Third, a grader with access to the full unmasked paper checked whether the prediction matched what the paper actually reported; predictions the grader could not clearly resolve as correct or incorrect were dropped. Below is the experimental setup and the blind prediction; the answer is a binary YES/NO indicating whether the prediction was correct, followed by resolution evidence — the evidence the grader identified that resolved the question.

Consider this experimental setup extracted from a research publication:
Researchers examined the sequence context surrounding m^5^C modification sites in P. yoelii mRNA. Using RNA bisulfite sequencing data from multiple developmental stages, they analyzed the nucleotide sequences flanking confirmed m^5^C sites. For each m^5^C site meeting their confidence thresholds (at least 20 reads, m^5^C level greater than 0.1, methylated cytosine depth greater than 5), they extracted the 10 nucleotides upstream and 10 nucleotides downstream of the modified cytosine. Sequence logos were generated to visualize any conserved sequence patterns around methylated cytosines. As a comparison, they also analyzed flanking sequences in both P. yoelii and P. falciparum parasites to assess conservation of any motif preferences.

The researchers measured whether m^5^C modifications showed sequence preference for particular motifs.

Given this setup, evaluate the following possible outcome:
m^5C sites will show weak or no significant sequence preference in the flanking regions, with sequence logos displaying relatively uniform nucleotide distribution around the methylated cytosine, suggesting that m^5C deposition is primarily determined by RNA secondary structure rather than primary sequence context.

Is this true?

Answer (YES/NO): NO